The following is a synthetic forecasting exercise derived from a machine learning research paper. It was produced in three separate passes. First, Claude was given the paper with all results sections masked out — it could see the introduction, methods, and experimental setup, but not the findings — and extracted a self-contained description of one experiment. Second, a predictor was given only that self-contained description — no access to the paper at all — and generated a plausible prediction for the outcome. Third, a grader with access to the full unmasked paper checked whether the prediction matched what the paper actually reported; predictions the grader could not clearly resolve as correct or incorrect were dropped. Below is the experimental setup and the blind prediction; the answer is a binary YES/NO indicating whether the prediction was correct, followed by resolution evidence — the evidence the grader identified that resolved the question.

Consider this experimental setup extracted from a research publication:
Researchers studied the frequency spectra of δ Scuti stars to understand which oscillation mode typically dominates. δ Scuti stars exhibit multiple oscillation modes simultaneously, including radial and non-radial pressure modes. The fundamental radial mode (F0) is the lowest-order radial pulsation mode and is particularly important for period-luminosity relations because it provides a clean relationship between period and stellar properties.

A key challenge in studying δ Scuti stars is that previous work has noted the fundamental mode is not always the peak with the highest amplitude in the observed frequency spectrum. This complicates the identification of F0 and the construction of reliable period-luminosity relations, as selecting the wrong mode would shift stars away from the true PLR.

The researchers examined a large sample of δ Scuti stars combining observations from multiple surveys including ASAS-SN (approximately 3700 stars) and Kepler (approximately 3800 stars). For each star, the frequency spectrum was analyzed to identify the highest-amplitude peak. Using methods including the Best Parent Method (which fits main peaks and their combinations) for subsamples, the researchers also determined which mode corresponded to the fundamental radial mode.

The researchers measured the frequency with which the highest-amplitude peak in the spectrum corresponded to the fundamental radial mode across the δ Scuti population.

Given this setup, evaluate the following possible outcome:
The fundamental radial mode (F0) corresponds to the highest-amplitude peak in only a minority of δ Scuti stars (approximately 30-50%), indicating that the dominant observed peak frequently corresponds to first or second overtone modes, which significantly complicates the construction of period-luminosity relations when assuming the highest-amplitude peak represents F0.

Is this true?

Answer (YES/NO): NO